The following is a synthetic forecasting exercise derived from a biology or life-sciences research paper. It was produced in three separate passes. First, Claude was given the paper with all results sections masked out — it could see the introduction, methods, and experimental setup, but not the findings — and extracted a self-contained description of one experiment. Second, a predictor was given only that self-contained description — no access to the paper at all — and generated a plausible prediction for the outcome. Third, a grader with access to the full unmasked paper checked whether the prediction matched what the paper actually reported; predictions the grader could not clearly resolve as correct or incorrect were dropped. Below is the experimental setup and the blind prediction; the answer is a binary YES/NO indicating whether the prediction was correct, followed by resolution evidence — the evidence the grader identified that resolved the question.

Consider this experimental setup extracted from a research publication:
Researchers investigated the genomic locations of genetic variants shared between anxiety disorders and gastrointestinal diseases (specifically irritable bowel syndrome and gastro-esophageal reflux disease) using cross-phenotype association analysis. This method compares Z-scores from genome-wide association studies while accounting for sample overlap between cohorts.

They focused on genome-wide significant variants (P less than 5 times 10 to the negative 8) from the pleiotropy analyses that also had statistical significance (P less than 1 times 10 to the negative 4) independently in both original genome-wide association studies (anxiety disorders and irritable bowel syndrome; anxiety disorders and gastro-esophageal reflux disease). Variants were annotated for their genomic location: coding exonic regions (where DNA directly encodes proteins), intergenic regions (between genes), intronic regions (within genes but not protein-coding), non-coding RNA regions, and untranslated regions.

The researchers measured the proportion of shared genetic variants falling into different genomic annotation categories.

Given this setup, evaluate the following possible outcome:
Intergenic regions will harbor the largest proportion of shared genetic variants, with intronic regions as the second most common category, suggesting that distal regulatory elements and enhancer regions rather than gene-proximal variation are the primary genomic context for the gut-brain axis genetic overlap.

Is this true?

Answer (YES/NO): NO